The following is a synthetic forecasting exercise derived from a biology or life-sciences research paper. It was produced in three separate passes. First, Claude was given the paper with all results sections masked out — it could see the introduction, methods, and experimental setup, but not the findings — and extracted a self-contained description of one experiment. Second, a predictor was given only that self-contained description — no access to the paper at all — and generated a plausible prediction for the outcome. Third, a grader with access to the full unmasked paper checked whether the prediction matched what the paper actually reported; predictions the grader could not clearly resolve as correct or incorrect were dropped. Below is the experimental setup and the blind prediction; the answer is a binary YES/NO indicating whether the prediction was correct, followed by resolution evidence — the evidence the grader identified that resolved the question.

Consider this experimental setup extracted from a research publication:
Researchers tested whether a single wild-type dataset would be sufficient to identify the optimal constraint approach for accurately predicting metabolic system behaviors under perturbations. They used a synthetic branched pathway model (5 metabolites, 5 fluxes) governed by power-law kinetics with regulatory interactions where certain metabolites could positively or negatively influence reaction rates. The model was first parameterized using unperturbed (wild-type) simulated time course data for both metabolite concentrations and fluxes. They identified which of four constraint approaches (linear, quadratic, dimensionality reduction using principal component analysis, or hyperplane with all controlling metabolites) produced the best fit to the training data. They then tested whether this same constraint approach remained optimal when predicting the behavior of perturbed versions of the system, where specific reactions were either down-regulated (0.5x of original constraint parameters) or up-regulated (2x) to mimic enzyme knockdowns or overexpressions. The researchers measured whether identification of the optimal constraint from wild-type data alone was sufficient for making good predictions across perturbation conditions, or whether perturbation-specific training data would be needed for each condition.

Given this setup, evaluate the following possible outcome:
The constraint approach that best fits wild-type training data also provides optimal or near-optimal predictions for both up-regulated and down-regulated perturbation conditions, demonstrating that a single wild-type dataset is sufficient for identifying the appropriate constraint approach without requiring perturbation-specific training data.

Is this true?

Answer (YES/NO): YES